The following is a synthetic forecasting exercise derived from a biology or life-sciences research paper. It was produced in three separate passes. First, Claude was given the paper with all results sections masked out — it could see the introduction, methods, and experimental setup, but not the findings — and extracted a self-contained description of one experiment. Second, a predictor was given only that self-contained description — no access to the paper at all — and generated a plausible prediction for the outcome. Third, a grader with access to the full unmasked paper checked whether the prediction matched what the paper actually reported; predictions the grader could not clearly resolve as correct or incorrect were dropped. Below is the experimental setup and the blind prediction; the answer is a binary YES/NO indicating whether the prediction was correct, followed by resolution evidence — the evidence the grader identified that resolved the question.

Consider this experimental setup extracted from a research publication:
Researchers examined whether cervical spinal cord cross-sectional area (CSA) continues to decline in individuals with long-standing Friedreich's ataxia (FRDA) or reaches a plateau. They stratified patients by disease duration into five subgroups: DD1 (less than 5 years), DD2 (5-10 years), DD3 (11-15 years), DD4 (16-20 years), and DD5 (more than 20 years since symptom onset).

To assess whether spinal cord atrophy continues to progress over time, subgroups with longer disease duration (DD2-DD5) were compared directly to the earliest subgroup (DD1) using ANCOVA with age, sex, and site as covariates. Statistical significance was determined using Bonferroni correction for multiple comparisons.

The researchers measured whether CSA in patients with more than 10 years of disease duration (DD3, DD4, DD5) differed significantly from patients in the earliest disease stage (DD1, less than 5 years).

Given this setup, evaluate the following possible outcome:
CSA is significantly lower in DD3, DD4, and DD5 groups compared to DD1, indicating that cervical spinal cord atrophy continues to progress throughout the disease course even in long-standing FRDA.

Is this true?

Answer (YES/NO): YES